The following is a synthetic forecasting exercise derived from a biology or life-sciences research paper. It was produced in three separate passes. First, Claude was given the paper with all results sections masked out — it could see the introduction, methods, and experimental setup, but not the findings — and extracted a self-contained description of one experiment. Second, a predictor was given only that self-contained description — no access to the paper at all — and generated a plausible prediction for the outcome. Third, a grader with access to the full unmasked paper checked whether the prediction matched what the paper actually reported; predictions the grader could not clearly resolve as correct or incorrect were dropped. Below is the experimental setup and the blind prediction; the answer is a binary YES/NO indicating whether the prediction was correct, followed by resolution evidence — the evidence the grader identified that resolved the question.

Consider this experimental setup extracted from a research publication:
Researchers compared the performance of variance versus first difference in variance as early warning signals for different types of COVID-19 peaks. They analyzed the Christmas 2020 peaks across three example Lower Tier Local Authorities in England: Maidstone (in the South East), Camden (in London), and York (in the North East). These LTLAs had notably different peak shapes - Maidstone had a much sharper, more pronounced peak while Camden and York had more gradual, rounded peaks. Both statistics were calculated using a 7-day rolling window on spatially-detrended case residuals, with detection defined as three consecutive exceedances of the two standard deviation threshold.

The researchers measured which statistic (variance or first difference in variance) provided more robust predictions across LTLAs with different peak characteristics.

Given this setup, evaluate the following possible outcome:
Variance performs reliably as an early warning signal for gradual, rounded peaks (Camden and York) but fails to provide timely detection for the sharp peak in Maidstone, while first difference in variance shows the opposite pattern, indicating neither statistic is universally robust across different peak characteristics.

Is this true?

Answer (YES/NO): NO